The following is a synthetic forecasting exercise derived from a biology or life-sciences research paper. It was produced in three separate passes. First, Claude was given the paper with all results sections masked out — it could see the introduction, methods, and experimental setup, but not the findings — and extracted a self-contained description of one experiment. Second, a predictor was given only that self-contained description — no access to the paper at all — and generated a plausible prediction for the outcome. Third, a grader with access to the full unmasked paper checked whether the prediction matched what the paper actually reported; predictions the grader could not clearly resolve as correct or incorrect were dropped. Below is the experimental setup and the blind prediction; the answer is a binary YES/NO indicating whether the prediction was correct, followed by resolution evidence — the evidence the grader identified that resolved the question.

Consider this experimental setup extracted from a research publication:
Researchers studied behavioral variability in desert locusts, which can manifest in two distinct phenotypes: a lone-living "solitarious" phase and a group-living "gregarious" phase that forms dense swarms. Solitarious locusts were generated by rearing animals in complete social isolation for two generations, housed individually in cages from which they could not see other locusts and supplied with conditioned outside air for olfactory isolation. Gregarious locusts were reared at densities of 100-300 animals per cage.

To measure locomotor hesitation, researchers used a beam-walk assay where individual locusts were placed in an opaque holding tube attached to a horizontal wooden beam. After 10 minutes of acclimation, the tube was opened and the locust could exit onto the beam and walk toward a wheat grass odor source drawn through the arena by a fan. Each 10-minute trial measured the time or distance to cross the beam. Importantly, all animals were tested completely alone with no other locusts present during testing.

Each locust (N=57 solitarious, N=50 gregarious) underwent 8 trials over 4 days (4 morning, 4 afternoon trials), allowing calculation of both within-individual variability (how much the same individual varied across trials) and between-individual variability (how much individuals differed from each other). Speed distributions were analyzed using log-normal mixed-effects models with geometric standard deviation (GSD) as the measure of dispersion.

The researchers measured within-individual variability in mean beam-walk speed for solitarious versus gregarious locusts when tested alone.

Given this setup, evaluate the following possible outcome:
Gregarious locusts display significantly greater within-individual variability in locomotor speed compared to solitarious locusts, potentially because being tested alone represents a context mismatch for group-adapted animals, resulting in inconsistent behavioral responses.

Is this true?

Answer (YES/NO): NO